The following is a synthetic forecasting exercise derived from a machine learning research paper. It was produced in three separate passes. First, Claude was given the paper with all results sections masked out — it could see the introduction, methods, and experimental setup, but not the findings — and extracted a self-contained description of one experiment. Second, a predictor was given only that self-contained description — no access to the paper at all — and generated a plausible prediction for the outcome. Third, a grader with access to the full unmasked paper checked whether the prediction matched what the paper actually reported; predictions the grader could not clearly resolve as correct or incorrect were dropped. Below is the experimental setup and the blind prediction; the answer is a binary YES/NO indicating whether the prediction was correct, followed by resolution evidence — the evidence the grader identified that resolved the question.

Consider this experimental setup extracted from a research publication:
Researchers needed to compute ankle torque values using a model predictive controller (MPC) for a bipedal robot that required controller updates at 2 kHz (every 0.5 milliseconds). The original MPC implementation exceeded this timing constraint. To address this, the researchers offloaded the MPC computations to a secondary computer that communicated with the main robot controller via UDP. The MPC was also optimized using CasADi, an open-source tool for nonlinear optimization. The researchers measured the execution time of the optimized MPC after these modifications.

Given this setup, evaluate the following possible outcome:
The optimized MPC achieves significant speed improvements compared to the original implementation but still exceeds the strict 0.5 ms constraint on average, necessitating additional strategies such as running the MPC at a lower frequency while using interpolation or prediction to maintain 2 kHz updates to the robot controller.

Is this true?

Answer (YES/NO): NO